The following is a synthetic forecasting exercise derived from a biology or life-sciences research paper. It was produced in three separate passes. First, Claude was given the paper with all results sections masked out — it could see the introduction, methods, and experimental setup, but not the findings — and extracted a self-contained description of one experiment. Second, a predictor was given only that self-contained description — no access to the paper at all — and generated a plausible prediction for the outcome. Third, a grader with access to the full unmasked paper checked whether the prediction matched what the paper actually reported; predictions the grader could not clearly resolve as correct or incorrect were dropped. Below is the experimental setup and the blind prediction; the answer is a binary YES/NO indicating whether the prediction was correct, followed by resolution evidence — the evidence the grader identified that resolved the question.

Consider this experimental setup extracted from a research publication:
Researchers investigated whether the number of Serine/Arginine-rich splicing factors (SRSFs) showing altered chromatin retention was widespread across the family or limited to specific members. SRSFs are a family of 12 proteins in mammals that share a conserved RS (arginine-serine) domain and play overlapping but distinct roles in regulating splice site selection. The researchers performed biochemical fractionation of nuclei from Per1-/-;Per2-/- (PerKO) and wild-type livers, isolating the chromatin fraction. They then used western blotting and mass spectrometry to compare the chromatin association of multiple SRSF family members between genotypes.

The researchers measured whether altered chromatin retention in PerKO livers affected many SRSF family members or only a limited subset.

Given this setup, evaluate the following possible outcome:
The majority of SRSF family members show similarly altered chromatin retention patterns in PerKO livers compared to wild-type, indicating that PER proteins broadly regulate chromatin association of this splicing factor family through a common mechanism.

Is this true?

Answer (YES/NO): NO